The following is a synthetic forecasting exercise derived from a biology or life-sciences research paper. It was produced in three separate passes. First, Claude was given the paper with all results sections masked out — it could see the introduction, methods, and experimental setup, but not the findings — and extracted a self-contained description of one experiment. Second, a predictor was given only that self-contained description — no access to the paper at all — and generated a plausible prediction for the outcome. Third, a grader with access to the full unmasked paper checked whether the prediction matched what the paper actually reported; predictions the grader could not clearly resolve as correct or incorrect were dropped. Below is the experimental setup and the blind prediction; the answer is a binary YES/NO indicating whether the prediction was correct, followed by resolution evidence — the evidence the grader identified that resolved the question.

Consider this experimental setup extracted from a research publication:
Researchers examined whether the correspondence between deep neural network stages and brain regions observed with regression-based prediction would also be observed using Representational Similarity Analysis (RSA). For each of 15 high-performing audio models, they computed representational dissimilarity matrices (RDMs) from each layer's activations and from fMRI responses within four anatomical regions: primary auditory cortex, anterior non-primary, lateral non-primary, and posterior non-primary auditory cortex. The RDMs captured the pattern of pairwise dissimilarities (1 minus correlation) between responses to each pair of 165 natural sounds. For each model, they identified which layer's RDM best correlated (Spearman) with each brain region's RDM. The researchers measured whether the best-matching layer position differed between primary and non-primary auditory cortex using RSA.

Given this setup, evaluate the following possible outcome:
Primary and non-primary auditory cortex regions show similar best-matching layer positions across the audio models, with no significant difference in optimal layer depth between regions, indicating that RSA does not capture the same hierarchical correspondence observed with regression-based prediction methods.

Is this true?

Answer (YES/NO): NO